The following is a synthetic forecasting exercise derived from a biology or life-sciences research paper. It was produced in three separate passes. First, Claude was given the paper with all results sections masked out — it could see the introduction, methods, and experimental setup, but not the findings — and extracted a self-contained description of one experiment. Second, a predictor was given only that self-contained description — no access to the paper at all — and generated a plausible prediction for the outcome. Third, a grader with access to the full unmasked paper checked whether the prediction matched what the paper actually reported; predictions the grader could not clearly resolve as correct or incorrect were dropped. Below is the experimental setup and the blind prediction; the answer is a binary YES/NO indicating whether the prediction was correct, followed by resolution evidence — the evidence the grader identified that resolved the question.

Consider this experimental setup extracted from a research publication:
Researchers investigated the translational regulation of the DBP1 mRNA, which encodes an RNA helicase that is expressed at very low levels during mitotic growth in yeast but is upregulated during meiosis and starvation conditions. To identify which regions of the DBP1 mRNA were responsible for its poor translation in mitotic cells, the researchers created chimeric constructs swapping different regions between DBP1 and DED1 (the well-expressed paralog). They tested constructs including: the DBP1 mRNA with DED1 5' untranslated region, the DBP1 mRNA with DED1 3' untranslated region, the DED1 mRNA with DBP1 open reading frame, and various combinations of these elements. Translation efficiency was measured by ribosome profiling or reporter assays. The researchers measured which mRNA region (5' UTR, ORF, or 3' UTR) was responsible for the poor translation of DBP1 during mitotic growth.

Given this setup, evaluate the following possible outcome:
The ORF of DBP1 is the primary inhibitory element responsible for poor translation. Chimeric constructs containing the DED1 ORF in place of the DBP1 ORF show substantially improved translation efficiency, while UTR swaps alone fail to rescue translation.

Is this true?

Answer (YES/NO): YES